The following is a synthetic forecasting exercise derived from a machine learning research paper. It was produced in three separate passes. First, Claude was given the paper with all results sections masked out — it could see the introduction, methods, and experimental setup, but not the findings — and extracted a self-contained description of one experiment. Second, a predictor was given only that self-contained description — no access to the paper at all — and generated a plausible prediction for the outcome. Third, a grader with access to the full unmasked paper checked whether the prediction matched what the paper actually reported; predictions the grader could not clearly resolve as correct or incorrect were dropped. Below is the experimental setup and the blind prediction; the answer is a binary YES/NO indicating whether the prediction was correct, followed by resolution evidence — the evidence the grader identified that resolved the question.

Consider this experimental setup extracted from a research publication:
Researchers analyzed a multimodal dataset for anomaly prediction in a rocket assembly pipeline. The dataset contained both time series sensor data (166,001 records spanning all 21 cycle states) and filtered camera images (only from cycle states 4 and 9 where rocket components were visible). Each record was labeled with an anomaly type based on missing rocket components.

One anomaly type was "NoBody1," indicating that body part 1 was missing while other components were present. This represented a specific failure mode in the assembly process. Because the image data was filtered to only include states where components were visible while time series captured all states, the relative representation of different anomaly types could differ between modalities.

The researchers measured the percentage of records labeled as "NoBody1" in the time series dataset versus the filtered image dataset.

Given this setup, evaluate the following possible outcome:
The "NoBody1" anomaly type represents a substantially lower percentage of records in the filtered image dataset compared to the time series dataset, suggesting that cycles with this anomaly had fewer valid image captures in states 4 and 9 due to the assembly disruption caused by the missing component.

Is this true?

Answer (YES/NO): NO